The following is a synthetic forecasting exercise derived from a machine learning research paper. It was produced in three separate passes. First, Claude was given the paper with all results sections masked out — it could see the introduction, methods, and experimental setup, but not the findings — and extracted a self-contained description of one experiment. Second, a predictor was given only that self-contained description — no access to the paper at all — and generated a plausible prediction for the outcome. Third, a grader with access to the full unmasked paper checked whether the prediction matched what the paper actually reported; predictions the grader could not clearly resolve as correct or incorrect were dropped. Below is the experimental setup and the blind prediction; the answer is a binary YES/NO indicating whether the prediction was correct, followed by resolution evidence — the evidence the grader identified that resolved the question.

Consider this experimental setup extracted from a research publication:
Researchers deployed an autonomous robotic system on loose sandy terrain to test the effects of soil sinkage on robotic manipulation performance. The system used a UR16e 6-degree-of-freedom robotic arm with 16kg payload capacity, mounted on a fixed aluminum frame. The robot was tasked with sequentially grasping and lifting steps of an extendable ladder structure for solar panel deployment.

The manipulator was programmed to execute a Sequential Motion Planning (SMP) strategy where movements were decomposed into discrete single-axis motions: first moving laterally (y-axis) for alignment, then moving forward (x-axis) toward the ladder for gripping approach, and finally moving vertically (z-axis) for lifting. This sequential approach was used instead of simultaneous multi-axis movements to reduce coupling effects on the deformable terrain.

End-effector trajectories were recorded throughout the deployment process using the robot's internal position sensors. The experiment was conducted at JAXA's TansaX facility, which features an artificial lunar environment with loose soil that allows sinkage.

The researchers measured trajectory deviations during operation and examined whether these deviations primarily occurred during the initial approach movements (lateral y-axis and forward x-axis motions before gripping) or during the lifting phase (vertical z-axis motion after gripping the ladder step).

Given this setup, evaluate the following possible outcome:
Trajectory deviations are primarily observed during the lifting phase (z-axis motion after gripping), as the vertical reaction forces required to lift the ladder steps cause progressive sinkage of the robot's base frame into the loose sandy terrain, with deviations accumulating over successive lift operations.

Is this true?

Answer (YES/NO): NO